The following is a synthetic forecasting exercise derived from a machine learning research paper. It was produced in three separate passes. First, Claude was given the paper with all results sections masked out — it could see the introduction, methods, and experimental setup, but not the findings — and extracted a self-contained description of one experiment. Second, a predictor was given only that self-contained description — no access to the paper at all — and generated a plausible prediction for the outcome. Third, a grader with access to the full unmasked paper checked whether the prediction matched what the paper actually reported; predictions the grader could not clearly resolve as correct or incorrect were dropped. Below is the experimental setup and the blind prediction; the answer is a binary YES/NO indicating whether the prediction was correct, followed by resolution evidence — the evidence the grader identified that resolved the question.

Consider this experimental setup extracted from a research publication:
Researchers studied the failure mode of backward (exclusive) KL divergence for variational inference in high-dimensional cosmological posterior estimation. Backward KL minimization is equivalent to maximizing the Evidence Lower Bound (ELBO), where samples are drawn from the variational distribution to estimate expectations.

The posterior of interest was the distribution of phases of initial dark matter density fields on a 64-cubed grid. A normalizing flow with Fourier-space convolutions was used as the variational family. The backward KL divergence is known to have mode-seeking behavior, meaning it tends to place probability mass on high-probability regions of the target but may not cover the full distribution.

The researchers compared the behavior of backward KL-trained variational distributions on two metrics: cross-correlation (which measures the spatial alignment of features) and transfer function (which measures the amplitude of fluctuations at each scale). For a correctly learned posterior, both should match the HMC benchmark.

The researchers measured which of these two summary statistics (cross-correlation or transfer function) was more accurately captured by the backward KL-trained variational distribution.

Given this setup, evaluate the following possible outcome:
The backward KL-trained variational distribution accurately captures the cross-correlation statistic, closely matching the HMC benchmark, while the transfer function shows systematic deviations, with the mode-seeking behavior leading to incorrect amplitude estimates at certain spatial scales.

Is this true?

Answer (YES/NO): YES